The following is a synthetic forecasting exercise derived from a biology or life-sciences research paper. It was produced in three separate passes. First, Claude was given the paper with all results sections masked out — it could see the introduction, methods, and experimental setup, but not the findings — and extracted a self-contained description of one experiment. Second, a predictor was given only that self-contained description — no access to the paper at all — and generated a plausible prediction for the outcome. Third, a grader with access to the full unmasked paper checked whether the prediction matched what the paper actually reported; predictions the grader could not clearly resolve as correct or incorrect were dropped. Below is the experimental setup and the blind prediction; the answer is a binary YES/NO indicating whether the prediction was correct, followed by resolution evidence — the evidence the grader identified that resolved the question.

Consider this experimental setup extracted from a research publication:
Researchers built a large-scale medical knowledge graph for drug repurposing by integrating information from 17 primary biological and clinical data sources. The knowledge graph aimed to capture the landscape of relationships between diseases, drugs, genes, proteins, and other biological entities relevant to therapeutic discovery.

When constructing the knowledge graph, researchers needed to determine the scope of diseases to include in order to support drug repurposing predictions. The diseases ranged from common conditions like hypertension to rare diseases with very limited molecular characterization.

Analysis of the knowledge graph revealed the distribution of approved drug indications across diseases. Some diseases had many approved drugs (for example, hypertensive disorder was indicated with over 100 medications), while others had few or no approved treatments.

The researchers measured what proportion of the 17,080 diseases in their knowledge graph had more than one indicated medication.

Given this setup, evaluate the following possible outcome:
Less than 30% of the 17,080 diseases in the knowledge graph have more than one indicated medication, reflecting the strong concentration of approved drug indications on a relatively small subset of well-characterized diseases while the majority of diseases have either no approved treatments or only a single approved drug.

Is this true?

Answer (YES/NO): YES